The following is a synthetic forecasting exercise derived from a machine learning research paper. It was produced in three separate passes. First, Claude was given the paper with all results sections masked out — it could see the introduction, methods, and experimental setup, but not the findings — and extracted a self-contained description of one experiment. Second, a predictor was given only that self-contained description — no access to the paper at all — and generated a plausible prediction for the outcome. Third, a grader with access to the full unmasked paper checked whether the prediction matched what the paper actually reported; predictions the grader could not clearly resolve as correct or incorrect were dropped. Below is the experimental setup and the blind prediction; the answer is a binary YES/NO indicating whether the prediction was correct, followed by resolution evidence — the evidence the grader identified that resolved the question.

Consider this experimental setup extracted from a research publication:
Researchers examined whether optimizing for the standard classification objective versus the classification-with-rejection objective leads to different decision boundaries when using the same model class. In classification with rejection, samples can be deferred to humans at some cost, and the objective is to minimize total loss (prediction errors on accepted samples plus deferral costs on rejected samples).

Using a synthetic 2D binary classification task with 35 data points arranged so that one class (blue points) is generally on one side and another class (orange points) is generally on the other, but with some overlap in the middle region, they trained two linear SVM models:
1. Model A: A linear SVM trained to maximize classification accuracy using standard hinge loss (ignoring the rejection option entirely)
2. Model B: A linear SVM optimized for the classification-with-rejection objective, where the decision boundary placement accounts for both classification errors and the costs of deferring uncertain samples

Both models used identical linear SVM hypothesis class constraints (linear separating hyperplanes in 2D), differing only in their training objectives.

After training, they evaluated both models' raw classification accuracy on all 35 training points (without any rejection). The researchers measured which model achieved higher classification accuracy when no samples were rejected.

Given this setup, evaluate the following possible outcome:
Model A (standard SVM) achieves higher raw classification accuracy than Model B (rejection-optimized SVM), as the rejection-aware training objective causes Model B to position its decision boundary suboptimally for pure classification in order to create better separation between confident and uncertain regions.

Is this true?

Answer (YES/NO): YES